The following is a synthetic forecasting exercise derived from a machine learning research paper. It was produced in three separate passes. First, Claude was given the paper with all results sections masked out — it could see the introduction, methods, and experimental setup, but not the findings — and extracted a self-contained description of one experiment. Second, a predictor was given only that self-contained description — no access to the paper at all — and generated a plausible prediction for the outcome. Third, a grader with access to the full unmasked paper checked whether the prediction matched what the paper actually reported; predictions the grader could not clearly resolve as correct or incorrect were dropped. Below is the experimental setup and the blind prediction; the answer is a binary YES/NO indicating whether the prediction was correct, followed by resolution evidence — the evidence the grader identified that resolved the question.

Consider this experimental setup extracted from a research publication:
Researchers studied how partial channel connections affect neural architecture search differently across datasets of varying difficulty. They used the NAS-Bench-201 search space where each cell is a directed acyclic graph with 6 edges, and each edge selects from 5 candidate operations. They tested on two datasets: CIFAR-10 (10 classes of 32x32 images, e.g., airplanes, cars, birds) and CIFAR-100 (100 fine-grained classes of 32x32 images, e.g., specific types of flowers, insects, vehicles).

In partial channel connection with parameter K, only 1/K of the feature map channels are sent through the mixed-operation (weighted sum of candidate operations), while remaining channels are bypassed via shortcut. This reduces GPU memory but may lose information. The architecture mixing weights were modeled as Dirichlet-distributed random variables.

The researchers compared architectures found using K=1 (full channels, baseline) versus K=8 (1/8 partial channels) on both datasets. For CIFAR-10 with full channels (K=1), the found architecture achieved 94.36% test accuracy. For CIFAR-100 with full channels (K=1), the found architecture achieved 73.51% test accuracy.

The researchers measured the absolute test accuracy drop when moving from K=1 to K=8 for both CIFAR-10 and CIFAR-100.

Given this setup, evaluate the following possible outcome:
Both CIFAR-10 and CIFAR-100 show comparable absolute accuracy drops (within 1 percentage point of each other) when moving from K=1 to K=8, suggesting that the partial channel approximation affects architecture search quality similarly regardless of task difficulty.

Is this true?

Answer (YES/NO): NO